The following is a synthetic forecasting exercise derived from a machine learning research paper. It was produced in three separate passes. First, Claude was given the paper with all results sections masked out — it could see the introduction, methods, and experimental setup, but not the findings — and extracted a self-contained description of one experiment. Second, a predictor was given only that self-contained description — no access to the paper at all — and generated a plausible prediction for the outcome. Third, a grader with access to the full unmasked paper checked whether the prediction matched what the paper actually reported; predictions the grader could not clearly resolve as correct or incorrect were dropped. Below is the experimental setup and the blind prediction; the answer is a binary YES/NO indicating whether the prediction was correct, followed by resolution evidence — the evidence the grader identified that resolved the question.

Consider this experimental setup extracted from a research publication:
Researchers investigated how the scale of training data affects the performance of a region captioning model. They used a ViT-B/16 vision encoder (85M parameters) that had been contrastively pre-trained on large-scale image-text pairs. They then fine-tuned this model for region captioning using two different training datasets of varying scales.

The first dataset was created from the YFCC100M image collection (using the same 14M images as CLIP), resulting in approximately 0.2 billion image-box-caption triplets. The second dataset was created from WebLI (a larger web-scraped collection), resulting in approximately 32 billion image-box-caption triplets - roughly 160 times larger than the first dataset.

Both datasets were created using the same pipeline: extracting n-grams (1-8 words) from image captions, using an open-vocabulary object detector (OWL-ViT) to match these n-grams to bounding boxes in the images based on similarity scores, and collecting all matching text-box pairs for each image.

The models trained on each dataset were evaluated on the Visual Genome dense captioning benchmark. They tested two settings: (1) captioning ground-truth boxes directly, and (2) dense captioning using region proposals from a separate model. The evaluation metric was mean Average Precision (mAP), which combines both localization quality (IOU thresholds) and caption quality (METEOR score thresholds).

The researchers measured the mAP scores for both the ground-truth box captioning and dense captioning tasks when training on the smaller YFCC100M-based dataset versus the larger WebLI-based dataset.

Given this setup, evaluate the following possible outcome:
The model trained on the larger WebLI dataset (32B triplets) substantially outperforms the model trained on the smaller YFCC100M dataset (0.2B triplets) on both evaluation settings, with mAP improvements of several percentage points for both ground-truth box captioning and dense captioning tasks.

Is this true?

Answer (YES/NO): NO